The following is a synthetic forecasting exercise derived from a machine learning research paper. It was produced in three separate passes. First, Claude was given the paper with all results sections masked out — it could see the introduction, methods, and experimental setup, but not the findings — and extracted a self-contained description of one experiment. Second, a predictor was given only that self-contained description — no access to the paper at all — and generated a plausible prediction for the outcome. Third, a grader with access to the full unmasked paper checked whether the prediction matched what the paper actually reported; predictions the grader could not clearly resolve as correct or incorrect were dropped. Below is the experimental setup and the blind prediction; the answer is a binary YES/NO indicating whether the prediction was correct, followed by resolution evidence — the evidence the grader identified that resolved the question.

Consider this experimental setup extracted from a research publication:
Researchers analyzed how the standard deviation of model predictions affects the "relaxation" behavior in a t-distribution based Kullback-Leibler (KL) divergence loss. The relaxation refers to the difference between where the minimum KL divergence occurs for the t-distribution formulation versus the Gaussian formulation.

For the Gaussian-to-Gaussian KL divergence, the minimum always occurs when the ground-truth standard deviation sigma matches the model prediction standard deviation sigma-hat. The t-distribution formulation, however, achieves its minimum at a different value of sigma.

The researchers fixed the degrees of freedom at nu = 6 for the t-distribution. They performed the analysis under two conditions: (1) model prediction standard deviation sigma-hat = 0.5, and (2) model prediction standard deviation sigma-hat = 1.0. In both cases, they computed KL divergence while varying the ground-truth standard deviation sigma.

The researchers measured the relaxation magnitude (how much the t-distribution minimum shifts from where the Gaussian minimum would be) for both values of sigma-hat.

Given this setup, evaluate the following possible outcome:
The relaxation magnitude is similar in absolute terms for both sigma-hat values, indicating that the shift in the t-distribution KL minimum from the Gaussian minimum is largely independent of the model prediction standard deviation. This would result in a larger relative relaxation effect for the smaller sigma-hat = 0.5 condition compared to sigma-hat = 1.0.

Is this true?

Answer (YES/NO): NO